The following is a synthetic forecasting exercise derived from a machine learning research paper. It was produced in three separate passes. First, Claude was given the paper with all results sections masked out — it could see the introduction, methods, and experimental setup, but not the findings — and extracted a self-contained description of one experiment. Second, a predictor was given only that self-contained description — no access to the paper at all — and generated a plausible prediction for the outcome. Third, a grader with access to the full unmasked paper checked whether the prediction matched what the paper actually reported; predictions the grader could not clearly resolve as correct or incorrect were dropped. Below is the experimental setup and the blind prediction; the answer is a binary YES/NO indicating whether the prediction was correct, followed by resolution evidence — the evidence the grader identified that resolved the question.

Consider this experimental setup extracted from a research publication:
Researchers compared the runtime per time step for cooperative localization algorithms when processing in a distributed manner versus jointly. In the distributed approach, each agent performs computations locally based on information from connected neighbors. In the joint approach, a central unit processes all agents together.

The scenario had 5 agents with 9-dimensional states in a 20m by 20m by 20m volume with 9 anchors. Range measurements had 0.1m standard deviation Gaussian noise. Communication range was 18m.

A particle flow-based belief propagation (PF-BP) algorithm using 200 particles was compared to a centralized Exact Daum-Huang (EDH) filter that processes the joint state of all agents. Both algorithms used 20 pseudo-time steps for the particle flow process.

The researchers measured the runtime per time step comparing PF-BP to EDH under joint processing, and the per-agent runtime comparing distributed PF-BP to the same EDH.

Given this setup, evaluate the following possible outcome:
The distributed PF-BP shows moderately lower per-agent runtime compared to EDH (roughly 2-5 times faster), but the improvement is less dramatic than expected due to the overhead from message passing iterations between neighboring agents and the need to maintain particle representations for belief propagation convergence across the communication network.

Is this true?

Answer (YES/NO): NO